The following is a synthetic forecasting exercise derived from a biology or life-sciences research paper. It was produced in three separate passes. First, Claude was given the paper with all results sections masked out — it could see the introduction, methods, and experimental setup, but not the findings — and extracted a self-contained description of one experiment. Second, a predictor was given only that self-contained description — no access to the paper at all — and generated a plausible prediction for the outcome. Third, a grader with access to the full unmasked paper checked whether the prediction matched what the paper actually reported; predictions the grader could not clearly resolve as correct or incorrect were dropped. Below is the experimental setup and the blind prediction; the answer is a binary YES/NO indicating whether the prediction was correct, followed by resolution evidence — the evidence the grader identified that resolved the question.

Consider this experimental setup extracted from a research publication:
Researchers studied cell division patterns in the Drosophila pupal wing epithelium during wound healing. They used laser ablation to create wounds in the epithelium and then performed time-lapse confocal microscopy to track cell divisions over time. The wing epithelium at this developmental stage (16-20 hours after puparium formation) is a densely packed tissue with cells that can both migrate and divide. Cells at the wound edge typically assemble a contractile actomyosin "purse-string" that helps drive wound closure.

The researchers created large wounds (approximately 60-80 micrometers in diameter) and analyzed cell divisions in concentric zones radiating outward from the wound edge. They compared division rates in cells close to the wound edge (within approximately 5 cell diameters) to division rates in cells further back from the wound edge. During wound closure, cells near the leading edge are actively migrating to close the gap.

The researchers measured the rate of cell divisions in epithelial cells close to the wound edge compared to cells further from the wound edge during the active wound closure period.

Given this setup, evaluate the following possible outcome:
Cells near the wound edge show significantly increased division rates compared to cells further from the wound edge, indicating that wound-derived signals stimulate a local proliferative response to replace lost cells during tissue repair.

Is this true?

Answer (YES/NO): NO